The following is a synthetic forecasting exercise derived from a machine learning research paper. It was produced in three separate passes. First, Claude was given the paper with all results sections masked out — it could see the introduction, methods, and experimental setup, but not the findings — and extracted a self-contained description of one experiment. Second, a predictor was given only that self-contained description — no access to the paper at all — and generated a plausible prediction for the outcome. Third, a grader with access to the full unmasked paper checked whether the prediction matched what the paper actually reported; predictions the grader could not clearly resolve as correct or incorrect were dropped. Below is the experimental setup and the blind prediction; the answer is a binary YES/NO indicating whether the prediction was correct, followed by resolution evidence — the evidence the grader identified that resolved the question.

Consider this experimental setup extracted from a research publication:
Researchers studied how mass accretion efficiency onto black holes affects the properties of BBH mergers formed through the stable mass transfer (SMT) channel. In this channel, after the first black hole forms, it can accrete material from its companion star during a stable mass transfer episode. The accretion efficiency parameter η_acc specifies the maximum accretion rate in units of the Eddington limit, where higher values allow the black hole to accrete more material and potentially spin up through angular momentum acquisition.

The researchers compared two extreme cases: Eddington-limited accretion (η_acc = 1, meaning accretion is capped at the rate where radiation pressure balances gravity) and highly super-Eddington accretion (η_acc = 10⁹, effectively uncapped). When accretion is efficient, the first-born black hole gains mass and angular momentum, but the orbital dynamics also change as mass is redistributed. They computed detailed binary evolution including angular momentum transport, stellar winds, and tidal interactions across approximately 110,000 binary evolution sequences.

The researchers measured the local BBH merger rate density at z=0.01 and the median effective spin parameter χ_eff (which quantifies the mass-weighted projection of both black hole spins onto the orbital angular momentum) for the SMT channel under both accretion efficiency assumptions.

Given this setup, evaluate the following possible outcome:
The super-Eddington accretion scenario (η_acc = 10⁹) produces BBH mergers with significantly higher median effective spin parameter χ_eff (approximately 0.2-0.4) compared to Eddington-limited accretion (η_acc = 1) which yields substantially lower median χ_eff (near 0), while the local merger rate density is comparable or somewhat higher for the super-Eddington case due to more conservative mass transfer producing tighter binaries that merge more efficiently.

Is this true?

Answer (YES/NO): NO